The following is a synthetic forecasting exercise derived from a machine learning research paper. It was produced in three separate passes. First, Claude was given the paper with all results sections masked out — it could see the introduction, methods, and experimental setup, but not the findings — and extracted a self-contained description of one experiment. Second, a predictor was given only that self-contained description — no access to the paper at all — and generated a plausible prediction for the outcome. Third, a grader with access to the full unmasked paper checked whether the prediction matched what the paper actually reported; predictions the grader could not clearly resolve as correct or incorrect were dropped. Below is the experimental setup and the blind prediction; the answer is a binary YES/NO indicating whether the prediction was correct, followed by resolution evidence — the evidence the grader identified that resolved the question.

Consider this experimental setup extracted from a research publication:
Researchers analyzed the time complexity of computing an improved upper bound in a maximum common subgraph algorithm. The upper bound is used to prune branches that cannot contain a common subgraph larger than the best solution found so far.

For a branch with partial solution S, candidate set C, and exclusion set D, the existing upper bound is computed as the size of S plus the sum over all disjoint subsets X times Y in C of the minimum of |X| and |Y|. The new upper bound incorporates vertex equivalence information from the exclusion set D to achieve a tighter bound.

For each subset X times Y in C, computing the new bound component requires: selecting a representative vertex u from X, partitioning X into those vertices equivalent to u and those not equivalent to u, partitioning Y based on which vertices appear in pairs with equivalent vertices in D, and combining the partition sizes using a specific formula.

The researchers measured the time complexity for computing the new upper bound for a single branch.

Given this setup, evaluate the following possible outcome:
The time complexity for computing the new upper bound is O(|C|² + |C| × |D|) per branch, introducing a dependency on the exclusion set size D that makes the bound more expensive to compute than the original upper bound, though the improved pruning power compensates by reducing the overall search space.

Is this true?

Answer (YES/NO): NO